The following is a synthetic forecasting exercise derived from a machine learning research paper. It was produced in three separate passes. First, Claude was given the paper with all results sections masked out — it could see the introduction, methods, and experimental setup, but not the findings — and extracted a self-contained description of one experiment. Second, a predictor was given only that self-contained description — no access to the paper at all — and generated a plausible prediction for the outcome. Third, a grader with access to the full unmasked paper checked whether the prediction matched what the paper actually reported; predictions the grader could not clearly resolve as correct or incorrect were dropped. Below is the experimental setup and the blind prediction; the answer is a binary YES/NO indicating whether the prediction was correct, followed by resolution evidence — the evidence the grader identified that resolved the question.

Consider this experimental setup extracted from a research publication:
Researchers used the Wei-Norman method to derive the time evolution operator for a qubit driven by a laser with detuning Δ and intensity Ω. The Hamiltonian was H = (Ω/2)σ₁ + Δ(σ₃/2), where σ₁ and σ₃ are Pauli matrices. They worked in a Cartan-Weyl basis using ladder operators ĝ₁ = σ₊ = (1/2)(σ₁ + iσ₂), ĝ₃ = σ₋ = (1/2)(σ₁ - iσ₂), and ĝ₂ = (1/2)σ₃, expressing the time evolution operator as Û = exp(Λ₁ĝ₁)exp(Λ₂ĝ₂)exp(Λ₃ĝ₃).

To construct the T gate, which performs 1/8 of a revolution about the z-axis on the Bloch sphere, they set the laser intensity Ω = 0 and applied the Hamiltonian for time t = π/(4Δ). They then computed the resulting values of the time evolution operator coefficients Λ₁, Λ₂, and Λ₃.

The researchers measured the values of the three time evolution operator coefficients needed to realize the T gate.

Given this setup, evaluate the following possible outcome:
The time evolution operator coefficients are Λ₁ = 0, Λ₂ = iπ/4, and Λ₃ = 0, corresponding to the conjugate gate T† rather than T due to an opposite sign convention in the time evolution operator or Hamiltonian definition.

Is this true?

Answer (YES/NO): NO